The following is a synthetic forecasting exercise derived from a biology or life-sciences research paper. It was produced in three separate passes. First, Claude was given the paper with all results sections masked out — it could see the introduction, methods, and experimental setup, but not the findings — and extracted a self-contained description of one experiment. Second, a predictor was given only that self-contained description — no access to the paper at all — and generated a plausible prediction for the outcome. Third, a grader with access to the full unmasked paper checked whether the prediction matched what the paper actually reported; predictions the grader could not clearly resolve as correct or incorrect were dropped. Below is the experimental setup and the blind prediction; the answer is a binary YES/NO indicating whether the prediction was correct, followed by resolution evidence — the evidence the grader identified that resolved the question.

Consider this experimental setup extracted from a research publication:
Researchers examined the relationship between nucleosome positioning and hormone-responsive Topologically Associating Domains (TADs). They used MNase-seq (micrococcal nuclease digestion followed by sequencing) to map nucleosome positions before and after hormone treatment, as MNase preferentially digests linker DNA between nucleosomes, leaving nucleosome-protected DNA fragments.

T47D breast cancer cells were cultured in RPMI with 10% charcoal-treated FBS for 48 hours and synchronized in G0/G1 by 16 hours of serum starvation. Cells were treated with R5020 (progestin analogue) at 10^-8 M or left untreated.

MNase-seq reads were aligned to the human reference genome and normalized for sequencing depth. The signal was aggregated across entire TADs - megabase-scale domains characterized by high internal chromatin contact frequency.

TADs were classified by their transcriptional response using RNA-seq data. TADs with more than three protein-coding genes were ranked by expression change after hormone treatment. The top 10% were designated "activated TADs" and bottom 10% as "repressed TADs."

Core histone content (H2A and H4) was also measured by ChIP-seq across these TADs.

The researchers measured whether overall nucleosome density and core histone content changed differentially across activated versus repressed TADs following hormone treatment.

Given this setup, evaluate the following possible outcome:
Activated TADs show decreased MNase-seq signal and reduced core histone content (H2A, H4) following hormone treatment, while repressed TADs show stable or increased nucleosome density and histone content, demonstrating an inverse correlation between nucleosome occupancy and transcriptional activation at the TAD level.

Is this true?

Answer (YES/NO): YES